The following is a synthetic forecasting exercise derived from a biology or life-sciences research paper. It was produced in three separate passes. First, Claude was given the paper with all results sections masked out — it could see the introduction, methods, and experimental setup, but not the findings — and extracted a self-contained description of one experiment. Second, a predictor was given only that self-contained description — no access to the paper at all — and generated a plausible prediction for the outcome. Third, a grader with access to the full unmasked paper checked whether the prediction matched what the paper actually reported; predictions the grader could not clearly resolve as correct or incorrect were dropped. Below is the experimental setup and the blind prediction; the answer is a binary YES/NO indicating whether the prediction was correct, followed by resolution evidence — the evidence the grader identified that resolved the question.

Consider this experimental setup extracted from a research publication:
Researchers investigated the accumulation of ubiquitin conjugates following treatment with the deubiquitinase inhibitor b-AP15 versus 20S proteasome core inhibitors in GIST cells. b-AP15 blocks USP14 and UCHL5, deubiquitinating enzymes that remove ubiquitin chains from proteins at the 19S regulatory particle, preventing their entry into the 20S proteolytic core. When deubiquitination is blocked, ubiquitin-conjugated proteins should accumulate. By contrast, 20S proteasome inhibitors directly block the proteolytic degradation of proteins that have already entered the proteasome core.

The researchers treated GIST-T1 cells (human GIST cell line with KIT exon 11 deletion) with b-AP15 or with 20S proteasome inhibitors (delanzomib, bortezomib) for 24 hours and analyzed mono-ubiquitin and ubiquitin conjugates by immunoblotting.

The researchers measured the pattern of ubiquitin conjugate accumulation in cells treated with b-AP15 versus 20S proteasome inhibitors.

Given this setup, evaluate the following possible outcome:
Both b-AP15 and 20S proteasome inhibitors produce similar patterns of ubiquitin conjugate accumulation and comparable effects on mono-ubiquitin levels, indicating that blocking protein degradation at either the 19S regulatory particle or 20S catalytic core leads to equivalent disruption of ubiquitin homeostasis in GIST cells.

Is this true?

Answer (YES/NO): NO